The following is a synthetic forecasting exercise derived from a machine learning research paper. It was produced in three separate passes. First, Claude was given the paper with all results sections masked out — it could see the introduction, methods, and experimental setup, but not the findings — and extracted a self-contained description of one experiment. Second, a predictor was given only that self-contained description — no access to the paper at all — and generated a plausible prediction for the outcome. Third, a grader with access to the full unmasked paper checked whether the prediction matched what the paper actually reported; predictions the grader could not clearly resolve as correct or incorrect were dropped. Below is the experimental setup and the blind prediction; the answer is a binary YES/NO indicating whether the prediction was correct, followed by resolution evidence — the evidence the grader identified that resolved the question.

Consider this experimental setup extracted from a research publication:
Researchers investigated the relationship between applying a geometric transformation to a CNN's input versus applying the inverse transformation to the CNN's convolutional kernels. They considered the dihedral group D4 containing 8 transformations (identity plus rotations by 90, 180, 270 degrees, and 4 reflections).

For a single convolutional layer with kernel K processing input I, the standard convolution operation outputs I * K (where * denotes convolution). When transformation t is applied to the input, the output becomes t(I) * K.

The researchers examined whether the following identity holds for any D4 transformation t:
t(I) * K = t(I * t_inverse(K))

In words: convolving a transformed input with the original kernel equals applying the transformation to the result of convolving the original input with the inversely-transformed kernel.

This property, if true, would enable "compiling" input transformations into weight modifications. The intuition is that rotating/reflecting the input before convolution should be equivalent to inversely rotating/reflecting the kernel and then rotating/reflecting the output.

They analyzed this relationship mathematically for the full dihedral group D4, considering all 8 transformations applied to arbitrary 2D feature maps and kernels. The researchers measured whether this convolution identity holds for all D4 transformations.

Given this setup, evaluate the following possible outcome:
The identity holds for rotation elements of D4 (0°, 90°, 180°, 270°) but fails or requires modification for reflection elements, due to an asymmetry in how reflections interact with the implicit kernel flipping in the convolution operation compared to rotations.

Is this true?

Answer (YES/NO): NO